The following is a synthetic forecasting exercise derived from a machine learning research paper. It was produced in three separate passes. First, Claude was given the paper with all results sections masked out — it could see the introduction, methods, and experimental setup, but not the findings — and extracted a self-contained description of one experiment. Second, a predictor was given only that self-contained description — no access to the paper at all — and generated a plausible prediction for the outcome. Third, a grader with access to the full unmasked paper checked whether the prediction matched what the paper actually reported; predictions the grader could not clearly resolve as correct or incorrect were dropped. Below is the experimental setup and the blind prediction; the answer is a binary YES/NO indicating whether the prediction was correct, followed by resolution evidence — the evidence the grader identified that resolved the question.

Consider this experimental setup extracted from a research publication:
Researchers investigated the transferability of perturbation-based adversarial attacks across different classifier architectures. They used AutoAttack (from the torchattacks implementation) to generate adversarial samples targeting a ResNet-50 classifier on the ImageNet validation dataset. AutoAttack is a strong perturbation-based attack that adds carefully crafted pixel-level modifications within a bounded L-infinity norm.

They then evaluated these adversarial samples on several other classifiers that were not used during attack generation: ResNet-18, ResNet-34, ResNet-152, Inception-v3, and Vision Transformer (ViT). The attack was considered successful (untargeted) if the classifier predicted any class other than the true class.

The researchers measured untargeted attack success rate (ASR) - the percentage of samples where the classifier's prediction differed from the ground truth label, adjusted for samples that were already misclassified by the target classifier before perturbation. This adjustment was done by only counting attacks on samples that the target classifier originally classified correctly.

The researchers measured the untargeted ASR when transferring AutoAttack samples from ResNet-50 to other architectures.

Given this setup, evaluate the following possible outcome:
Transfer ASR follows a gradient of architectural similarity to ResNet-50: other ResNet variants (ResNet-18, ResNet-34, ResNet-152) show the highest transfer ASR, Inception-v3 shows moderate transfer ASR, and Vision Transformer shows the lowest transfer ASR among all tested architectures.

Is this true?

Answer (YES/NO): YES